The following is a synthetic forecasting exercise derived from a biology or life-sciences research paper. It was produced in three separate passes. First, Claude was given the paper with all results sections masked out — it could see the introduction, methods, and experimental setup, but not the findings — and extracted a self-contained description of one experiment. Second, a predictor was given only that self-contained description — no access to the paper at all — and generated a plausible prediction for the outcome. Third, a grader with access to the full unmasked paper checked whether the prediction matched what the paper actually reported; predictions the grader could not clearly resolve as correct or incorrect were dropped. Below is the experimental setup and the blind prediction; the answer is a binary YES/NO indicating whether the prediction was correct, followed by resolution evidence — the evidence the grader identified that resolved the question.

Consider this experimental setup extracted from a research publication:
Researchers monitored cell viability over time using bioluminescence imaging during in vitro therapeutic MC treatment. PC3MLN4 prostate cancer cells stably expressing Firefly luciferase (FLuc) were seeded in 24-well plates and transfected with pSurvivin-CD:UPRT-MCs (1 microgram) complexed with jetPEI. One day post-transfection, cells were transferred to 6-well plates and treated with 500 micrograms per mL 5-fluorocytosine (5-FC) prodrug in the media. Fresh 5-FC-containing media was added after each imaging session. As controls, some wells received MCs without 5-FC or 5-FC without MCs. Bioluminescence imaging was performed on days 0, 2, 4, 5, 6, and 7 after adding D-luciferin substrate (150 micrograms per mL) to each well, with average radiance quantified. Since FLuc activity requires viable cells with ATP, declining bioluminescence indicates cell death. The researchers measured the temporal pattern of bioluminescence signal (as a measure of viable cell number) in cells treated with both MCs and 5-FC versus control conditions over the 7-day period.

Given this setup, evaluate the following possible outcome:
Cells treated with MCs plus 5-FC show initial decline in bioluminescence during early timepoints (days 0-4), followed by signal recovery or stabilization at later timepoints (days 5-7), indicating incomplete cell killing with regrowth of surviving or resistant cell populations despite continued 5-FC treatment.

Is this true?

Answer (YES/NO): NO